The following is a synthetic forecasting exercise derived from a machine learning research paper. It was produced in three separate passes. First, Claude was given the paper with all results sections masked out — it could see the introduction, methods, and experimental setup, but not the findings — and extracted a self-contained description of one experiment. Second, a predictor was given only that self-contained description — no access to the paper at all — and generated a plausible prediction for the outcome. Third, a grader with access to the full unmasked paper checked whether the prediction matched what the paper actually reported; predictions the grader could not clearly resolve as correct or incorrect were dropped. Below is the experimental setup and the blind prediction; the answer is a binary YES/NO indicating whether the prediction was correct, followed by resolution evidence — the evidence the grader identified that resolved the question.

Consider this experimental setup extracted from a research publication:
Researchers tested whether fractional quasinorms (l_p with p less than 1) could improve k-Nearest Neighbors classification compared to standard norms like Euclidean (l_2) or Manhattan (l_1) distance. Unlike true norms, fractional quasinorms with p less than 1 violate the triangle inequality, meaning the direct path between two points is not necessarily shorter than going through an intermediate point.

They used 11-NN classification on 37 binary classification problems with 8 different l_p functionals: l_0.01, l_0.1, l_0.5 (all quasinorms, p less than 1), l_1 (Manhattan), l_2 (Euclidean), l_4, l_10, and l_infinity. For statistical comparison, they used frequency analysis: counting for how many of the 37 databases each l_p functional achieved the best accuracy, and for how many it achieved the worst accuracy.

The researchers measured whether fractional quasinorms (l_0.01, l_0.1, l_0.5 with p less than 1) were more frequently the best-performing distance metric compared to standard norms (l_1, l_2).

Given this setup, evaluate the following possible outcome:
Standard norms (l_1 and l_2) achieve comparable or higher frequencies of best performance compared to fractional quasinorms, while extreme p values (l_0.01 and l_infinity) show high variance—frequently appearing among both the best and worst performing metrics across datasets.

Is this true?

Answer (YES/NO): NO